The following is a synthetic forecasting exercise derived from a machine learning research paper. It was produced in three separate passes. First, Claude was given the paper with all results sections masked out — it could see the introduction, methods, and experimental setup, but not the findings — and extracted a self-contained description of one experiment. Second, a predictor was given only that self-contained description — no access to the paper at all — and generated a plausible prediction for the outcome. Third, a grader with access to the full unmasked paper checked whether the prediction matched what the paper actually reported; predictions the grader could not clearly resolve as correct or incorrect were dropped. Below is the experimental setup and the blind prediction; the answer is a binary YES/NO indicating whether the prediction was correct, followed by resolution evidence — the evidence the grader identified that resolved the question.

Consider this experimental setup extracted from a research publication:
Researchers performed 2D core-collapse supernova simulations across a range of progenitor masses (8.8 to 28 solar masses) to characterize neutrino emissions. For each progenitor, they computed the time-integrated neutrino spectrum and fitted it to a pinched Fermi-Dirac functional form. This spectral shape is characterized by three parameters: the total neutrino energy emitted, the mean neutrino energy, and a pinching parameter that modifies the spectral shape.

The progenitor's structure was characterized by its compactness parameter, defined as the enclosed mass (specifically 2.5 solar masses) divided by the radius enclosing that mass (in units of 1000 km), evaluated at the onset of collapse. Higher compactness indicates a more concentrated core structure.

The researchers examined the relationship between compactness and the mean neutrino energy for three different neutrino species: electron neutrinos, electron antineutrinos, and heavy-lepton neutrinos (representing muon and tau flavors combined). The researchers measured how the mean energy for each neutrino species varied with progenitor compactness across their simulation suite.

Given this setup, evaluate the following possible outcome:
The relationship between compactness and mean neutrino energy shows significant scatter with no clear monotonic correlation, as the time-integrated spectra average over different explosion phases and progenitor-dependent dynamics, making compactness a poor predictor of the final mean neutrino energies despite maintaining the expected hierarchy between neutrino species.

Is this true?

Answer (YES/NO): NO